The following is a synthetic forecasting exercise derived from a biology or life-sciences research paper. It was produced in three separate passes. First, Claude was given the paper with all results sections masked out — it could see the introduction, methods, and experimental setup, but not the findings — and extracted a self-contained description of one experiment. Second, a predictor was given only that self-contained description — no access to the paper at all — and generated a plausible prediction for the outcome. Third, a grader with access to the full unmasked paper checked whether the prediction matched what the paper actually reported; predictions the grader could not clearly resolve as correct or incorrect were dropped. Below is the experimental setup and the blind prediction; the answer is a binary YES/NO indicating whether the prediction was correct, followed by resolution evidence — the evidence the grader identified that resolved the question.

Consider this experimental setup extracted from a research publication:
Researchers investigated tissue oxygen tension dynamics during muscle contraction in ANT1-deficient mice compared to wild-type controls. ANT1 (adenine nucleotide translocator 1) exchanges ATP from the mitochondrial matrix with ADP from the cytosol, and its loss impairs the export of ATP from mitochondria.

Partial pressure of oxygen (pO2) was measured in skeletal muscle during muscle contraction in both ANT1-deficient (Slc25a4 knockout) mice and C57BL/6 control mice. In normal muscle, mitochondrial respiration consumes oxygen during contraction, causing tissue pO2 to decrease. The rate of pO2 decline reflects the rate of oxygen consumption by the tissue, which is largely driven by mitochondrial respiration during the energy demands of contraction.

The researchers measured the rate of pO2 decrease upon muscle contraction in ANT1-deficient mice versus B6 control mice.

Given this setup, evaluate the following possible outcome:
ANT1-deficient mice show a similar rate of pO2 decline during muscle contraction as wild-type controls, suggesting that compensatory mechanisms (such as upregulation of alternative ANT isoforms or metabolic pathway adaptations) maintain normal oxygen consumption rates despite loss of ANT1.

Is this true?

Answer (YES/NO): NO